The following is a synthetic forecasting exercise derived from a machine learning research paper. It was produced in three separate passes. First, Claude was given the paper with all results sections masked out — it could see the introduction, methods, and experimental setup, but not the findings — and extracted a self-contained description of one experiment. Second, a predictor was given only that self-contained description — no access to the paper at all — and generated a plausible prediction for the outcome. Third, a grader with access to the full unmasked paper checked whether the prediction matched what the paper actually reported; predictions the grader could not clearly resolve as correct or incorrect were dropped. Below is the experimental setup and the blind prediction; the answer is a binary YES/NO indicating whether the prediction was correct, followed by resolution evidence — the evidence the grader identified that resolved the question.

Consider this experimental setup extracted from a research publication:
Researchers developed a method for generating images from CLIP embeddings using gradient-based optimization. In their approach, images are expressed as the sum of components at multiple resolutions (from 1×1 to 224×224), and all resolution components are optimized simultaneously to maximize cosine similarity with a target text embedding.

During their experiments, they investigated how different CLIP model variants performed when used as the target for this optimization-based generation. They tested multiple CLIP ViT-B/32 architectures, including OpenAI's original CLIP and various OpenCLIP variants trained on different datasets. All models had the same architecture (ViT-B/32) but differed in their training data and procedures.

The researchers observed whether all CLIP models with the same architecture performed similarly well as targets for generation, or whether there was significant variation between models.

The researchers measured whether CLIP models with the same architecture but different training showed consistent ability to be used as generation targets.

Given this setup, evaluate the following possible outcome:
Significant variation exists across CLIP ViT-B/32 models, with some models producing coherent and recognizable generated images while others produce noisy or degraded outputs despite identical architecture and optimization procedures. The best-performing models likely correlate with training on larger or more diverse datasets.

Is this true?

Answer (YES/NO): NO